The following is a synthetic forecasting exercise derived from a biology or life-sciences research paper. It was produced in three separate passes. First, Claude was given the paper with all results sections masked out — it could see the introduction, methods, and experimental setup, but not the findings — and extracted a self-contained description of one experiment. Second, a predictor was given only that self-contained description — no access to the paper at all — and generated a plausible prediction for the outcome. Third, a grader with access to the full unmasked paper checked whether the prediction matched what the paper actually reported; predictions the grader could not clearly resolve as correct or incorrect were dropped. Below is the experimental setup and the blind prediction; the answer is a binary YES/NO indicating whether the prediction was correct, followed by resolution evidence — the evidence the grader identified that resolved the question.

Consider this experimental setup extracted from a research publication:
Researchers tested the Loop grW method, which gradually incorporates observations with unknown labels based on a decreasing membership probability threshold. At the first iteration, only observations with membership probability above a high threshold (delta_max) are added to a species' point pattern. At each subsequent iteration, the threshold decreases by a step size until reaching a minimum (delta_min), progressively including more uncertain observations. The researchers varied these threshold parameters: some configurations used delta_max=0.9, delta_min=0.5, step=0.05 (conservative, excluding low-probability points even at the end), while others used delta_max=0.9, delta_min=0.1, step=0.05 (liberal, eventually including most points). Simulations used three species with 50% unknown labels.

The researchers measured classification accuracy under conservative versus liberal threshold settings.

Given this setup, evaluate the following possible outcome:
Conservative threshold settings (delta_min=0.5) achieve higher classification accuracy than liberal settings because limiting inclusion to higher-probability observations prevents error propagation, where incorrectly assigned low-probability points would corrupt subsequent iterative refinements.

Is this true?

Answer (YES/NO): NO